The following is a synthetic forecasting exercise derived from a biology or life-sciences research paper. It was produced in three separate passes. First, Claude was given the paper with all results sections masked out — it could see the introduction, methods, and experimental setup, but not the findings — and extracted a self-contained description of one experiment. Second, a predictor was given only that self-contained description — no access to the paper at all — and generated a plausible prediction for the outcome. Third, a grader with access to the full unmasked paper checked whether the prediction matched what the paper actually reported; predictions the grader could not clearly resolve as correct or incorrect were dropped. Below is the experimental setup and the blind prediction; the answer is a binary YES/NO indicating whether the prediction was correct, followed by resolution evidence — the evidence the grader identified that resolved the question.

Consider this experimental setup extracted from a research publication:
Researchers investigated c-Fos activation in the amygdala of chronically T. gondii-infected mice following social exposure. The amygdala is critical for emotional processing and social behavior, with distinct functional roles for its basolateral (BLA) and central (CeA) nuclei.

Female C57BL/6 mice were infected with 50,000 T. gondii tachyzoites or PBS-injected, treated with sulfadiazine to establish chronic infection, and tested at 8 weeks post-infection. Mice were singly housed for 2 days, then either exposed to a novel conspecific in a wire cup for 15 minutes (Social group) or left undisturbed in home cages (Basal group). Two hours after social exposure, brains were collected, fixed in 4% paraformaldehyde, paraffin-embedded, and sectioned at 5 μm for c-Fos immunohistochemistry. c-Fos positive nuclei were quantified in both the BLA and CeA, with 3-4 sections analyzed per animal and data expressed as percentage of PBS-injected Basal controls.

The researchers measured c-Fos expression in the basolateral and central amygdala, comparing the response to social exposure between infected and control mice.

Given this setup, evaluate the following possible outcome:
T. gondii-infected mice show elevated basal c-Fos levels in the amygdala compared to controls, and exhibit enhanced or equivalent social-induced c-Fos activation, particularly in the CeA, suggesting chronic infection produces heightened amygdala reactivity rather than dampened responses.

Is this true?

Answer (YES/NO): NO